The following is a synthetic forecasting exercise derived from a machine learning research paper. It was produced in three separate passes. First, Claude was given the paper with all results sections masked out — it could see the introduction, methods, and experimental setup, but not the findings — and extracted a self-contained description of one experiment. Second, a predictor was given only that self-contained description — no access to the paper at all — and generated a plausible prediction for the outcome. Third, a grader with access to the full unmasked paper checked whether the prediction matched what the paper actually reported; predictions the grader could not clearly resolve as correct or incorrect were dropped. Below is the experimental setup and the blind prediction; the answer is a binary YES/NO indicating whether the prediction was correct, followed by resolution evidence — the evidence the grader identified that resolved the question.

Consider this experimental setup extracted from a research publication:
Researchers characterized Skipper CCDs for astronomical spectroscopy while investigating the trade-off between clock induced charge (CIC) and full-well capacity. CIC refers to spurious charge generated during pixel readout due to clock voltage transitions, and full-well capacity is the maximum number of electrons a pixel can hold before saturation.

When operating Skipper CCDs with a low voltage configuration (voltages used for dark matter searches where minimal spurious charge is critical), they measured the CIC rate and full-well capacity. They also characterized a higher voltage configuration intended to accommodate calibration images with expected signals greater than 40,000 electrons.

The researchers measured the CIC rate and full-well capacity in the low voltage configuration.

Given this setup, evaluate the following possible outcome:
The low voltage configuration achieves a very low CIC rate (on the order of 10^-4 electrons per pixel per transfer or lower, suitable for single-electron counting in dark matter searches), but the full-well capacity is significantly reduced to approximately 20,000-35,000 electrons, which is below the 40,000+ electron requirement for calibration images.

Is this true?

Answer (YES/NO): NO